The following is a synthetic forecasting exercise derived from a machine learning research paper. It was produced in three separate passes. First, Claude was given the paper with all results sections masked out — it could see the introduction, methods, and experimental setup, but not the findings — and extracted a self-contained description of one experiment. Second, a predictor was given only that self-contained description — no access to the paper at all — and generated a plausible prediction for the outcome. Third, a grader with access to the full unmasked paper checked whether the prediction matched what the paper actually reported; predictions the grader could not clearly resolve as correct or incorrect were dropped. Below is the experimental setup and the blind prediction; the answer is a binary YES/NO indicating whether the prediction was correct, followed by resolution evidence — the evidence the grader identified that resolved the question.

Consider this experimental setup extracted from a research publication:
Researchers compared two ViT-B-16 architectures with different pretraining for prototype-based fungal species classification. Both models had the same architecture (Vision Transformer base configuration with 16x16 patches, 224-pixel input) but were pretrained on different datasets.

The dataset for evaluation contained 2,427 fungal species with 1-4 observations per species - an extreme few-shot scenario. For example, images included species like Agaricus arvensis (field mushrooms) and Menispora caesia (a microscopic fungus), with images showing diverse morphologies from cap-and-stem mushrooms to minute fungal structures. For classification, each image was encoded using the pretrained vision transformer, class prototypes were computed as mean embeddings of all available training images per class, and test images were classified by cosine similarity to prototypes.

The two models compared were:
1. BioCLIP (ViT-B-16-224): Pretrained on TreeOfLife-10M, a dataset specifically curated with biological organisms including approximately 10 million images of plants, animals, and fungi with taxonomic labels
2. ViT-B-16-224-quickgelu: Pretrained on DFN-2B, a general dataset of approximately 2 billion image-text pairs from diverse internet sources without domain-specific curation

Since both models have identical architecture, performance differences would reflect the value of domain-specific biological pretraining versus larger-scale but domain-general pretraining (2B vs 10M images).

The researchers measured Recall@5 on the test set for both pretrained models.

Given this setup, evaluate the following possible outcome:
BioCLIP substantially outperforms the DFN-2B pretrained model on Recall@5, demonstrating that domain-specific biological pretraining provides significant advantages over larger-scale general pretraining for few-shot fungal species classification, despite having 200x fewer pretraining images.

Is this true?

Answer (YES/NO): YES